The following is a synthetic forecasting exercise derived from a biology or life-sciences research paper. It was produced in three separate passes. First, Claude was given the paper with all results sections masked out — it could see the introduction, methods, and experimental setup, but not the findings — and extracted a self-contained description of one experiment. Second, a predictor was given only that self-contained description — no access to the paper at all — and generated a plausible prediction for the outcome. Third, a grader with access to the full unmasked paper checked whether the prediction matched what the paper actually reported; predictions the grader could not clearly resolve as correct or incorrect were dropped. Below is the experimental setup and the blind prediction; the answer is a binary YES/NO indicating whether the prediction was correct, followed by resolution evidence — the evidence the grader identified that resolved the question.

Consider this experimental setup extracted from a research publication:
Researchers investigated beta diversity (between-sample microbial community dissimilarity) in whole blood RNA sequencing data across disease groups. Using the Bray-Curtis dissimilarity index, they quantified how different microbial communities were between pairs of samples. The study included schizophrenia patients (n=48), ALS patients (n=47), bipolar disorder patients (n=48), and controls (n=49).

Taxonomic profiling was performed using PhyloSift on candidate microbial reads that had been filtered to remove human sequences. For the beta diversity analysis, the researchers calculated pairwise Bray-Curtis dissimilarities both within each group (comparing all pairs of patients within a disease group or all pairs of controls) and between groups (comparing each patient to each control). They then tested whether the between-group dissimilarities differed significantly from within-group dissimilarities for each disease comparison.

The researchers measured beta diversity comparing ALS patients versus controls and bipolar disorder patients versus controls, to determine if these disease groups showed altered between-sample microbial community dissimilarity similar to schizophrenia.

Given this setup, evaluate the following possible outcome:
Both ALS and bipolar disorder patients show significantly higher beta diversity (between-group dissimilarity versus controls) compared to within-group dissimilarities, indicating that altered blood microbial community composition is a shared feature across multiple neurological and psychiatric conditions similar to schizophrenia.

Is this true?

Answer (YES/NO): NO